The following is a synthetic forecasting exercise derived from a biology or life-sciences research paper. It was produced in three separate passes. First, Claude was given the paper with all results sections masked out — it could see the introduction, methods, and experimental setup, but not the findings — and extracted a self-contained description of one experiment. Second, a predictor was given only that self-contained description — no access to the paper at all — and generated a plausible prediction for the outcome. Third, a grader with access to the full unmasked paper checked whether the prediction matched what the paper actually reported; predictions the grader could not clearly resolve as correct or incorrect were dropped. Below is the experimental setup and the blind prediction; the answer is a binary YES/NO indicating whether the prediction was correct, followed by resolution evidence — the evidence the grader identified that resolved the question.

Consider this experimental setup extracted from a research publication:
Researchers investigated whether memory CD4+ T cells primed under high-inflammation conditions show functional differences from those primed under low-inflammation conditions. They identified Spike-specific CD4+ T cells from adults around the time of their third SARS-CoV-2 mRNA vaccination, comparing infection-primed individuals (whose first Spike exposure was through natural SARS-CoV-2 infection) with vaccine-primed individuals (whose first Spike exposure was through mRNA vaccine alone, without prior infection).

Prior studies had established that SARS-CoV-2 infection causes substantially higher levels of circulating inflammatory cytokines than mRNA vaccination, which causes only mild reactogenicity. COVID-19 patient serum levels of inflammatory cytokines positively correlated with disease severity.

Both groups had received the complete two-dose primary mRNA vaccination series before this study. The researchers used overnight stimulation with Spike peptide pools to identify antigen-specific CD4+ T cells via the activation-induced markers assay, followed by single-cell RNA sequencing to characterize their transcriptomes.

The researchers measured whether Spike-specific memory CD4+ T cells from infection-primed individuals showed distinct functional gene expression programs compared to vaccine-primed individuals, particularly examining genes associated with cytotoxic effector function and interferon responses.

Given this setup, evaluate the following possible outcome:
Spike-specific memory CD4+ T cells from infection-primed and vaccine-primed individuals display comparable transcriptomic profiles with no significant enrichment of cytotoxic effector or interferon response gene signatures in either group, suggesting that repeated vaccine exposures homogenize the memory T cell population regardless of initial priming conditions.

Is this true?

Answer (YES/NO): NO